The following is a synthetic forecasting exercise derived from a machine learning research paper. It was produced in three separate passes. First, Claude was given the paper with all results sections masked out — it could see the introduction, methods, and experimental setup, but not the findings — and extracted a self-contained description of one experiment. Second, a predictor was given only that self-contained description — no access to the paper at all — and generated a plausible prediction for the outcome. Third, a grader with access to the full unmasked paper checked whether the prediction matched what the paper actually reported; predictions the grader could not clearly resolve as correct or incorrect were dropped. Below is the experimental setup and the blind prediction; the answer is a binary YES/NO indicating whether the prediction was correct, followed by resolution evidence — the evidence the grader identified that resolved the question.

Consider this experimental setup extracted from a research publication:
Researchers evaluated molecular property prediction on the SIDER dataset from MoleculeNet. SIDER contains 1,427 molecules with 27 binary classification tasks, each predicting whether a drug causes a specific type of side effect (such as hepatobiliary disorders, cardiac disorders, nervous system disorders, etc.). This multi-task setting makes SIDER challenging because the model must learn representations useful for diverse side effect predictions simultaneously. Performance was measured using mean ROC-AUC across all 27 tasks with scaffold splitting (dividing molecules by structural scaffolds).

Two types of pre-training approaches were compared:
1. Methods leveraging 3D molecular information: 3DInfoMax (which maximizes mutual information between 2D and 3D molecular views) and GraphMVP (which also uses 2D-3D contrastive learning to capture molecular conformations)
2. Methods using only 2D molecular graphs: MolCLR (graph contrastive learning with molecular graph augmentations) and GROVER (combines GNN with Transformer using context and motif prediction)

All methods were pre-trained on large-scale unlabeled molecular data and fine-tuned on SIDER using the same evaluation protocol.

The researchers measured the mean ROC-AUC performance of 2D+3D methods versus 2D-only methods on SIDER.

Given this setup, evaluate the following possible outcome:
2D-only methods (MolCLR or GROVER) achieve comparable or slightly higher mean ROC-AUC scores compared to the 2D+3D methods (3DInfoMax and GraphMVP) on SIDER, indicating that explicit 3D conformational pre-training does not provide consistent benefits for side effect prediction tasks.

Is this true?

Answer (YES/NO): NO